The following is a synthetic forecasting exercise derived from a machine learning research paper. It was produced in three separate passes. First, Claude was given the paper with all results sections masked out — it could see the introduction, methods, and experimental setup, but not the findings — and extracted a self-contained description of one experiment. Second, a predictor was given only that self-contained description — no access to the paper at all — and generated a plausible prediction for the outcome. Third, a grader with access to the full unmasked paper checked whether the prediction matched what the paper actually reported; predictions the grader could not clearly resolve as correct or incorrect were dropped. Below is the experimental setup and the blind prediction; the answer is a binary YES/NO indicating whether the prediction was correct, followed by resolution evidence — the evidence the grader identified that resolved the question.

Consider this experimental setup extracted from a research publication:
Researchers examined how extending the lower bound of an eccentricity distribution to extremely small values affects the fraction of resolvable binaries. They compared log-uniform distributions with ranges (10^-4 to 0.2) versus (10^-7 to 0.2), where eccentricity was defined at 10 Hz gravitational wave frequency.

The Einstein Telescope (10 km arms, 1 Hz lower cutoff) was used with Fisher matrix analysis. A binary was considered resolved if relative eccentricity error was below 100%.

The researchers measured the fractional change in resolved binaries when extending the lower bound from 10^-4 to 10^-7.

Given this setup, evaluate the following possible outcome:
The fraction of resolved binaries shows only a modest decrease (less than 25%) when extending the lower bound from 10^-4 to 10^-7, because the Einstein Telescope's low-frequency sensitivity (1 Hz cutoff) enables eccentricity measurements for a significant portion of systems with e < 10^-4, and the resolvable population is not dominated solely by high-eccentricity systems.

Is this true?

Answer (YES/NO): NO